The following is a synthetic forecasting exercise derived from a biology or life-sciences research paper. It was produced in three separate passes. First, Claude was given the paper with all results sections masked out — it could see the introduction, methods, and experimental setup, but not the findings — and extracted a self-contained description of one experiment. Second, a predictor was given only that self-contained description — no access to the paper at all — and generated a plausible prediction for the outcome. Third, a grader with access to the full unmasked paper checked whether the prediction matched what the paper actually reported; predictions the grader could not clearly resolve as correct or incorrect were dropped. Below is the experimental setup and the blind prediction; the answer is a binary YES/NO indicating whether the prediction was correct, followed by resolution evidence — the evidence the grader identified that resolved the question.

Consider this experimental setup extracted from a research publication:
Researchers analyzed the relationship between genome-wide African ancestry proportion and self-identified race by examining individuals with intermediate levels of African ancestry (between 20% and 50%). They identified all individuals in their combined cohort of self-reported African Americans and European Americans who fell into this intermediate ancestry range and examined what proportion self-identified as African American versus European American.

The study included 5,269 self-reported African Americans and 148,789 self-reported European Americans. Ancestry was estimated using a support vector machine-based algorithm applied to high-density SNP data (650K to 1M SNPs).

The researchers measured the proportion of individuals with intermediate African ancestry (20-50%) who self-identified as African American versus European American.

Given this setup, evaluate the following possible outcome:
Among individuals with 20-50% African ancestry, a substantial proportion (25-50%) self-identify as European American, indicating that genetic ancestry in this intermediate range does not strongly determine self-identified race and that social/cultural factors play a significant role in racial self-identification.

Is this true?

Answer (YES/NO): YES